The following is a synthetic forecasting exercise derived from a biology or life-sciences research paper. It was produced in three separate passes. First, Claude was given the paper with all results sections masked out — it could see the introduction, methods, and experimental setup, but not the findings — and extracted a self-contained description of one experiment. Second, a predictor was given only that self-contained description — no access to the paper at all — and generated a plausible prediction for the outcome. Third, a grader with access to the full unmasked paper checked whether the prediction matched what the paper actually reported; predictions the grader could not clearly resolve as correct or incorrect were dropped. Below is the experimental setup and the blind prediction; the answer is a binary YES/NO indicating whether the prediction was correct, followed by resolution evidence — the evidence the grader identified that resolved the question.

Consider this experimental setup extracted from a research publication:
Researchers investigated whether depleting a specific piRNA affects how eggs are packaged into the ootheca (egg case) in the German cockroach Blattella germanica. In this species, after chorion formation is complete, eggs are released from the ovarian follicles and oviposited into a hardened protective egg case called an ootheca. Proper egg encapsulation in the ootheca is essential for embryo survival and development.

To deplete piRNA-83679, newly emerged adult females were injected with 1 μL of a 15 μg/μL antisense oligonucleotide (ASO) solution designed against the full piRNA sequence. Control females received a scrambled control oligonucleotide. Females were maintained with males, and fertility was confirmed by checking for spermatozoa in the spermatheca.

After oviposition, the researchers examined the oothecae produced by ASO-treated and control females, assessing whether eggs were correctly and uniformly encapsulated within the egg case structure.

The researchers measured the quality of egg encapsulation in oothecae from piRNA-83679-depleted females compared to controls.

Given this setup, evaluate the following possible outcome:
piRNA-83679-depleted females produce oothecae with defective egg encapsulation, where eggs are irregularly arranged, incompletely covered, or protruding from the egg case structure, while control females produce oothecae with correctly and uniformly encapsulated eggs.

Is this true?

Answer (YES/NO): YES